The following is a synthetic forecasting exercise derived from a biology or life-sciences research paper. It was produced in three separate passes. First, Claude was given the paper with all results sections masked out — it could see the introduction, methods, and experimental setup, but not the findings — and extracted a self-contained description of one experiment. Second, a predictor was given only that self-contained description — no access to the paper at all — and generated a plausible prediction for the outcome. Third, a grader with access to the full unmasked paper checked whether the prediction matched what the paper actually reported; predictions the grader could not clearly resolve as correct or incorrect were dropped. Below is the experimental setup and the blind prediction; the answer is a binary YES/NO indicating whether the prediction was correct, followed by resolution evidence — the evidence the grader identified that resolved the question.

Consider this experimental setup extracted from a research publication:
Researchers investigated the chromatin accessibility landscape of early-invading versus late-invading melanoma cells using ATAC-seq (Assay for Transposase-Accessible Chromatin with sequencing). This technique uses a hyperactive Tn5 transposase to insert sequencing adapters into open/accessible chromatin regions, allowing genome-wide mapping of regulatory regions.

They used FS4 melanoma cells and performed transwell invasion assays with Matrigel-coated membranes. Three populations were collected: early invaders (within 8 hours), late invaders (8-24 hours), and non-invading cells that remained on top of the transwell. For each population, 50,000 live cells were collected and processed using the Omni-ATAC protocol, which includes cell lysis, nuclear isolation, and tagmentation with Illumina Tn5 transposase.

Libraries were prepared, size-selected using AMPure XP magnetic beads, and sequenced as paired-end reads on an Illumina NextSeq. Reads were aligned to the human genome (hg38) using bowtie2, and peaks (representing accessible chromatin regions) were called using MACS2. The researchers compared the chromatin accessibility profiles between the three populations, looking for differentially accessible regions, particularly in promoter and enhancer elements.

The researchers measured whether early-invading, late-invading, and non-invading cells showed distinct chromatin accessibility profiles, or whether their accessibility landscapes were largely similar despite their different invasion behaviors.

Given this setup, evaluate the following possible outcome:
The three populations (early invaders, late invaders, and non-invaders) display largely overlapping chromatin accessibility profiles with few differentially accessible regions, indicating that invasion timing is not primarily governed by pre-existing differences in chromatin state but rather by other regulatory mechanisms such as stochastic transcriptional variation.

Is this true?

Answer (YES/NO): YES